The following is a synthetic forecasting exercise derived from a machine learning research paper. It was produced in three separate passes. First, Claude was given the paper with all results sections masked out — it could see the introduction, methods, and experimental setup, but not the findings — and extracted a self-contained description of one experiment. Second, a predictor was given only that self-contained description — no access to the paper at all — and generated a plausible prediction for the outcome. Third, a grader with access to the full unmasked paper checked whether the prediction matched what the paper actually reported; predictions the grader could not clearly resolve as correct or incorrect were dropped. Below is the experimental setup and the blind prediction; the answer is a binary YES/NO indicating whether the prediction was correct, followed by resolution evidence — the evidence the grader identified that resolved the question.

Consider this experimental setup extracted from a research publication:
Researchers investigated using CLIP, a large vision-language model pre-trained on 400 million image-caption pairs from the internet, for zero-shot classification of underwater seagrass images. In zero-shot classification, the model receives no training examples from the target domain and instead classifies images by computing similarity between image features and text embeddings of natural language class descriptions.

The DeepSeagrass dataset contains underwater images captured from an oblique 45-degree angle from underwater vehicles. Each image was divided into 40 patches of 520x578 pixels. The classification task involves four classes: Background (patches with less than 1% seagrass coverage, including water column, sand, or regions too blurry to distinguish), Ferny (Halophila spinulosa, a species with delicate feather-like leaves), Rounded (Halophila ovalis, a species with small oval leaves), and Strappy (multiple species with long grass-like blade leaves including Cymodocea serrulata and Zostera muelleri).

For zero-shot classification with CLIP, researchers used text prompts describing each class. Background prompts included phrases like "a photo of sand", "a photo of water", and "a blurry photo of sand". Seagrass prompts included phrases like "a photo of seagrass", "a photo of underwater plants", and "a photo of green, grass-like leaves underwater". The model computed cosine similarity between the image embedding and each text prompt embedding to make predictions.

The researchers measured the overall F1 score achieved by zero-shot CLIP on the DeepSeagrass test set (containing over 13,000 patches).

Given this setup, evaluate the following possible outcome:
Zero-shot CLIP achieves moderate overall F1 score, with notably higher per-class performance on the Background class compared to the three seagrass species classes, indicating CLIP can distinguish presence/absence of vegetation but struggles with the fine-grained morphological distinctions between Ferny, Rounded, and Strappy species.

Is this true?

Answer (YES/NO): YES